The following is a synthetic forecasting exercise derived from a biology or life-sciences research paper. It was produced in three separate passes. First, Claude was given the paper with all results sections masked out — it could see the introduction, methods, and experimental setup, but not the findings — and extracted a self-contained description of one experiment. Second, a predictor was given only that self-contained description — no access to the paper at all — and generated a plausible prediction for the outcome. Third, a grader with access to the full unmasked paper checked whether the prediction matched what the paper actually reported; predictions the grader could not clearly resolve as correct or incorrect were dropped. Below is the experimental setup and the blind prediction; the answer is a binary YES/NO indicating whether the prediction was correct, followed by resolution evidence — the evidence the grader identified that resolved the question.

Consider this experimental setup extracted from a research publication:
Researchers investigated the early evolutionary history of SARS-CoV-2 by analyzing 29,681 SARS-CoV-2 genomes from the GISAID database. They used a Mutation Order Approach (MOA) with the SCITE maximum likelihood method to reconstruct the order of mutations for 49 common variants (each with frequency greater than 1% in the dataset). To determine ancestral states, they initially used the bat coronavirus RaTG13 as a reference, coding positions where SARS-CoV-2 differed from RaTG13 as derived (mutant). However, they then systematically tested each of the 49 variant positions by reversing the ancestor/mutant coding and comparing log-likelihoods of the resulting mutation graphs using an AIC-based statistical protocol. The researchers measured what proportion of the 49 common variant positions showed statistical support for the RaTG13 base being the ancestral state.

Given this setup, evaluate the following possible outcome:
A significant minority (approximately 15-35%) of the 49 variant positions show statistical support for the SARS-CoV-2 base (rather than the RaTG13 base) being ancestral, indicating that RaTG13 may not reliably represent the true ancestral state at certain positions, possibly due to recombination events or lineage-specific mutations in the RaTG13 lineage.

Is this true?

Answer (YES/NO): NO